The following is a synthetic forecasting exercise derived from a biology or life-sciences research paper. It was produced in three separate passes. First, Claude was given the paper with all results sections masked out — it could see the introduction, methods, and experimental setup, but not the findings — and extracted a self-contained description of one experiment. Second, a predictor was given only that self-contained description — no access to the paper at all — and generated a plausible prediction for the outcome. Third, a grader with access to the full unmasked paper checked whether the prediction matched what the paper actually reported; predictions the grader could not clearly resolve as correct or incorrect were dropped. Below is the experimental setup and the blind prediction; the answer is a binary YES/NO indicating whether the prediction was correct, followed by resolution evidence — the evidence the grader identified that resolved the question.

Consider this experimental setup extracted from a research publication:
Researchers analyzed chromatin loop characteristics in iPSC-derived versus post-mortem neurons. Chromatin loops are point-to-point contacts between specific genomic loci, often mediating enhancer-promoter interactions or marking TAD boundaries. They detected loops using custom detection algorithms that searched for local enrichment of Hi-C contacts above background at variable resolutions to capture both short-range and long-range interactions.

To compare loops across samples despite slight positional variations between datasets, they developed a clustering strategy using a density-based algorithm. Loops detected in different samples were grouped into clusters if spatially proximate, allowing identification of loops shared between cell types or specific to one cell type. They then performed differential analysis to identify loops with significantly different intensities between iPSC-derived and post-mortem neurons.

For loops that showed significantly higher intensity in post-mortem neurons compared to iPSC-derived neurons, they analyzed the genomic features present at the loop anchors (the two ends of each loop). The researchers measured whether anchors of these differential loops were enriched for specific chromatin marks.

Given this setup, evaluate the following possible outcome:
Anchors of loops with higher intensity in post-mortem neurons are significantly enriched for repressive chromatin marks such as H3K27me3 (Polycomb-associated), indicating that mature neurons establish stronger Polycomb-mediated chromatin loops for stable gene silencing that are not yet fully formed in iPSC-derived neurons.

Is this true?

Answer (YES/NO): YES